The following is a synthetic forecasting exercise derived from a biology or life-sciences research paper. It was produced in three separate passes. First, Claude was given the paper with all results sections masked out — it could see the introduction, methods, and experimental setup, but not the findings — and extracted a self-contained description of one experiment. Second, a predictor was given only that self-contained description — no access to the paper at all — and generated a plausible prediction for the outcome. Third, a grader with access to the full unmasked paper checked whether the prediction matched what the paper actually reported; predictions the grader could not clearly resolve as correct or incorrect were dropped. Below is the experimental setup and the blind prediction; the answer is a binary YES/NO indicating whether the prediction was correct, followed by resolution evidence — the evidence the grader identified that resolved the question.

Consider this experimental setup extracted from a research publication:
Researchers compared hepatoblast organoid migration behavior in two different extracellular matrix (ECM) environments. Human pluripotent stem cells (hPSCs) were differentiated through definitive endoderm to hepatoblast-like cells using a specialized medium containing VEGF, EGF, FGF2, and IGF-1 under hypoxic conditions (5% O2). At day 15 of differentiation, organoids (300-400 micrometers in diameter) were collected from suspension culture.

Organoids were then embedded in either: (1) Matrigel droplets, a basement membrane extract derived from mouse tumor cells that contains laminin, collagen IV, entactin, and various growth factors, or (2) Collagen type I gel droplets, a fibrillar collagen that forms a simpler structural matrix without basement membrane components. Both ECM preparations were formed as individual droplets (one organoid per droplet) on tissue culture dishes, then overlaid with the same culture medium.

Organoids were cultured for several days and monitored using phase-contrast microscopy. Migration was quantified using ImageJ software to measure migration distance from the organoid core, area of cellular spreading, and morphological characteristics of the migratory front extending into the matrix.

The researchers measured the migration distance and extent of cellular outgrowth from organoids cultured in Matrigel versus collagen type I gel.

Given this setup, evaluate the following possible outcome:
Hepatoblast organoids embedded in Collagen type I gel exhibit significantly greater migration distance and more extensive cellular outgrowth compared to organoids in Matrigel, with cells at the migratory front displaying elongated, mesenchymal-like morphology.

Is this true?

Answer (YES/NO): NO